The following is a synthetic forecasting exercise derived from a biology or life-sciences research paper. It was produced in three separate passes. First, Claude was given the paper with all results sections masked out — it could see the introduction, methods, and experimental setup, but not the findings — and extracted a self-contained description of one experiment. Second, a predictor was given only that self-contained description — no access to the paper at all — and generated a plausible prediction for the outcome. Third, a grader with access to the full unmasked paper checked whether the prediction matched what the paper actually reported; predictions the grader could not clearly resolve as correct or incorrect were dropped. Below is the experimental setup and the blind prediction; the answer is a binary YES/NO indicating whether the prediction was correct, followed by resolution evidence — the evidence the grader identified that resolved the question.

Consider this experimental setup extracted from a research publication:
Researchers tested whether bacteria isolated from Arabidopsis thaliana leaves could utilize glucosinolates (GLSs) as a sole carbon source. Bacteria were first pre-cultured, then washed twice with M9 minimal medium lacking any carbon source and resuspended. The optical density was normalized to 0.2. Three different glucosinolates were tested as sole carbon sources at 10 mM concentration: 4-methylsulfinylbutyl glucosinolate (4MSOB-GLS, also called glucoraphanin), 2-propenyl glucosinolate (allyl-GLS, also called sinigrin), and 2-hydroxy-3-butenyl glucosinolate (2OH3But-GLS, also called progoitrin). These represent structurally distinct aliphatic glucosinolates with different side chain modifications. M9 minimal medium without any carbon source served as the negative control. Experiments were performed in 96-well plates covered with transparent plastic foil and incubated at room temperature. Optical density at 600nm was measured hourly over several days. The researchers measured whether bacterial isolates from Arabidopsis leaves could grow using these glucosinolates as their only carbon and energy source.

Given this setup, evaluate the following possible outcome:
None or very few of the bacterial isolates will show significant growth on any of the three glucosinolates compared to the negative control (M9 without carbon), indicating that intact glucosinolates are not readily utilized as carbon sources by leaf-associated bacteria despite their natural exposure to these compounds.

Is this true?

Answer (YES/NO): YES